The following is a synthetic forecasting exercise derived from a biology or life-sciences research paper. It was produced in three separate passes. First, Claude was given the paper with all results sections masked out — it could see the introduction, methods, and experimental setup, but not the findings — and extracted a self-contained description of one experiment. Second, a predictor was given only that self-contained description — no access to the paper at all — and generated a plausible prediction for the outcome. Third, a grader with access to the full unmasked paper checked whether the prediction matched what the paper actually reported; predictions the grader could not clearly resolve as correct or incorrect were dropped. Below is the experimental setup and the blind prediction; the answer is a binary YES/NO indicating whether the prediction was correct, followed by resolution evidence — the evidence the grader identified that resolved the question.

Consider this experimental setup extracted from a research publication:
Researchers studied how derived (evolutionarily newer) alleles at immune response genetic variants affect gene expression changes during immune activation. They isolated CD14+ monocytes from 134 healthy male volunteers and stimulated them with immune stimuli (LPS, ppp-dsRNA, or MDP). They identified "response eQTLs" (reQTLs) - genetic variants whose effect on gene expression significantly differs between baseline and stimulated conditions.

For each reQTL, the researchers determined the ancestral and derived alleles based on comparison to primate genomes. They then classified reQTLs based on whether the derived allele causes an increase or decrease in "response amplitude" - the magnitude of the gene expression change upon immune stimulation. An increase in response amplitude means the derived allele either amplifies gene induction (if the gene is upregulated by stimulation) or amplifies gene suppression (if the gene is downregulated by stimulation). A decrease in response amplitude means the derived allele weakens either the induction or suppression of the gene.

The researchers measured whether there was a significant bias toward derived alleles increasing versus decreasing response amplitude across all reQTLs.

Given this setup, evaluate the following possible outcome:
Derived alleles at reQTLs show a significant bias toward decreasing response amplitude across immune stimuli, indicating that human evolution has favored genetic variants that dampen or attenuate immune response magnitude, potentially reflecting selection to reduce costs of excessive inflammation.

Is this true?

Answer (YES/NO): NO